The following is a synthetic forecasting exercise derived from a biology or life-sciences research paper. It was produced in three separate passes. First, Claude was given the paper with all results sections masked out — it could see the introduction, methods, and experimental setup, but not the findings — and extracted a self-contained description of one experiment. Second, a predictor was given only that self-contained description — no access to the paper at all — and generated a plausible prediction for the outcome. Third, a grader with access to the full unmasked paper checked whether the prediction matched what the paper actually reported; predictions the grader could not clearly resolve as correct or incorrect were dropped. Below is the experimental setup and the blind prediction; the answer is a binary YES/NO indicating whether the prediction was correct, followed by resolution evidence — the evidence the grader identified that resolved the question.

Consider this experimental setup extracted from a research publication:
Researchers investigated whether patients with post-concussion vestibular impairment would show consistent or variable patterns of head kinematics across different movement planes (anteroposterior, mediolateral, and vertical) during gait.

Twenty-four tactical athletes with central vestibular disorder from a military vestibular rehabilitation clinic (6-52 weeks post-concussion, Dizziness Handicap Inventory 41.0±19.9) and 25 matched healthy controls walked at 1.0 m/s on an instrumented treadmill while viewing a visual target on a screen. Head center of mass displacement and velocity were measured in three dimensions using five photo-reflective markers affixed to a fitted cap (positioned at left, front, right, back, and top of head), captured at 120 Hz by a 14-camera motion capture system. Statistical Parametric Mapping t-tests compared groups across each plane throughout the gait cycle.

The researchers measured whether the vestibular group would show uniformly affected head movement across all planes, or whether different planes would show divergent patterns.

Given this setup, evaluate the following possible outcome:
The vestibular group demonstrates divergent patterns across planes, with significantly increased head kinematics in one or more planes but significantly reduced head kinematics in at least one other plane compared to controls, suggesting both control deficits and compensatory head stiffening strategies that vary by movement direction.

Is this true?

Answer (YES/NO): NO